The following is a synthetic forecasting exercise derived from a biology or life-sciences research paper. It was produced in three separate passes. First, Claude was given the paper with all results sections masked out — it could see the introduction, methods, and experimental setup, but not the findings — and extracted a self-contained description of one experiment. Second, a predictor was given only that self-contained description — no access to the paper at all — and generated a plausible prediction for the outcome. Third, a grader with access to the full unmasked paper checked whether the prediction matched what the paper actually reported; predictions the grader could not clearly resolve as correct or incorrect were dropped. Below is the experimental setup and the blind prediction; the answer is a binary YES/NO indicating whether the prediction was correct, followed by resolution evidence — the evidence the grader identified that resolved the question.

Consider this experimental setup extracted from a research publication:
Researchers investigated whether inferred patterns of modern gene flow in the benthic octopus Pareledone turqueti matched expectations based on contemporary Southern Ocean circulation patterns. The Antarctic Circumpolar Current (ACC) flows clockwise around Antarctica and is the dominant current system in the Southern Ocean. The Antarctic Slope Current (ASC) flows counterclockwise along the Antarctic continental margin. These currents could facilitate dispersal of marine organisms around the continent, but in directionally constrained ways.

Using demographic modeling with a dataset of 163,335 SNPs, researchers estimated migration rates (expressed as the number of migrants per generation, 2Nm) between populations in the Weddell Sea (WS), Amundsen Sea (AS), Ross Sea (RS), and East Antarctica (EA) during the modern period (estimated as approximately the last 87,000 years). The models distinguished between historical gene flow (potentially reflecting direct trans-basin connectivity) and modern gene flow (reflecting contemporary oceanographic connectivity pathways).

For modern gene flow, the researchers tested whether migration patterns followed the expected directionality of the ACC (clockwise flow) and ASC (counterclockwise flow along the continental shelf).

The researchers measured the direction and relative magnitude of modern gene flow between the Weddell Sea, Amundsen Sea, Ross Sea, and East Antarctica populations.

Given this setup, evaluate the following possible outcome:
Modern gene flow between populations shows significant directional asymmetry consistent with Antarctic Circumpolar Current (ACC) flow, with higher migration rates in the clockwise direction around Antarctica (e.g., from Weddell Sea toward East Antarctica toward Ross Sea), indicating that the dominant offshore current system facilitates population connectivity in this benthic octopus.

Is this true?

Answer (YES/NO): YES